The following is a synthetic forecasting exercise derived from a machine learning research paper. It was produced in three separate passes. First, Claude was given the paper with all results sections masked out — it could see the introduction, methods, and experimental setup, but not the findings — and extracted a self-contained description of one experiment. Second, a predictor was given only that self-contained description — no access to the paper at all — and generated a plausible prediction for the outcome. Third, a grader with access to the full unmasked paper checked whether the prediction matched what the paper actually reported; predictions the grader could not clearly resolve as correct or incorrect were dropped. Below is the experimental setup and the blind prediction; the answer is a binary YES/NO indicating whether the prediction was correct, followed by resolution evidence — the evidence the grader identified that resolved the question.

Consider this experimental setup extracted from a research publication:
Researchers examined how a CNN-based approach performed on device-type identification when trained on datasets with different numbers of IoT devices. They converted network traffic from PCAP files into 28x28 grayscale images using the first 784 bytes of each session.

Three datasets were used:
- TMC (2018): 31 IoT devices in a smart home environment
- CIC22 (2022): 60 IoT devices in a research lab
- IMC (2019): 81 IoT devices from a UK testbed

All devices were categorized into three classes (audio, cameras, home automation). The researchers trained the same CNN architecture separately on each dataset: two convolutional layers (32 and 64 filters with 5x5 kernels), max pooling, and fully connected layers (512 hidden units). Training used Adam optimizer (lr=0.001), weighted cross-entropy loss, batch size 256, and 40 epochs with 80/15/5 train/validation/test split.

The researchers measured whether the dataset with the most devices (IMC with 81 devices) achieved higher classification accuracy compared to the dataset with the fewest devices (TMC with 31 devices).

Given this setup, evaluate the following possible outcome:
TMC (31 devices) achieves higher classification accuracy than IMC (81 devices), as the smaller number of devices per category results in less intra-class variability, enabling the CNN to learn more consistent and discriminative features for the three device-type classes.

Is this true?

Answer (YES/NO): NO